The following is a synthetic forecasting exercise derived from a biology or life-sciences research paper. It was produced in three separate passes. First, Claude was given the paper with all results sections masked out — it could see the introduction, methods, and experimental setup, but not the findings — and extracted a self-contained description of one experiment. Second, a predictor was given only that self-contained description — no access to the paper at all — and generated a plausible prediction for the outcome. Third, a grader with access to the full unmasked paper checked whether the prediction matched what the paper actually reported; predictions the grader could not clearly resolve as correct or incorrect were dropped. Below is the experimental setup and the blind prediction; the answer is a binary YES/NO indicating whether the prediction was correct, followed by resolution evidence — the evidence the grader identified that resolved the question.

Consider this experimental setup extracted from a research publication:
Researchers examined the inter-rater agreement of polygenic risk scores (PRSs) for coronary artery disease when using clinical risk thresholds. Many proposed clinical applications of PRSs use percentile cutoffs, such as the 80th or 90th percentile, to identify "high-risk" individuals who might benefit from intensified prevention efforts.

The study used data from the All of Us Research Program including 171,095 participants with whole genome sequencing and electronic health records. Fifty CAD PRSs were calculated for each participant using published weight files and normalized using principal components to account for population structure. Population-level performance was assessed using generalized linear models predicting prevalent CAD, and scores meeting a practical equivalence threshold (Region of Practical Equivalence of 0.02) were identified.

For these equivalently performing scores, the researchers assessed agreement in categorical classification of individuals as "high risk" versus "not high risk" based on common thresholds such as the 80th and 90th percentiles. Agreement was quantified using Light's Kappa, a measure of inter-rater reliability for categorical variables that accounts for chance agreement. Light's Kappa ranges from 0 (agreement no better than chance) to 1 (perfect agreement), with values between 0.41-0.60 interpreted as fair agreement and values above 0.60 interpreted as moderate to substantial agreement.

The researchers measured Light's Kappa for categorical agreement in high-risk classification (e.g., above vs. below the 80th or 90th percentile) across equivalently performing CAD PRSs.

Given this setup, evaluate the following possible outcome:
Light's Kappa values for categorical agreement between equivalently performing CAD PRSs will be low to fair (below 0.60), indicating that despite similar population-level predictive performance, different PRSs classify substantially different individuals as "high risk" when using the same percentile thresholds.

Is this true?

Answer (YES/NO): YES